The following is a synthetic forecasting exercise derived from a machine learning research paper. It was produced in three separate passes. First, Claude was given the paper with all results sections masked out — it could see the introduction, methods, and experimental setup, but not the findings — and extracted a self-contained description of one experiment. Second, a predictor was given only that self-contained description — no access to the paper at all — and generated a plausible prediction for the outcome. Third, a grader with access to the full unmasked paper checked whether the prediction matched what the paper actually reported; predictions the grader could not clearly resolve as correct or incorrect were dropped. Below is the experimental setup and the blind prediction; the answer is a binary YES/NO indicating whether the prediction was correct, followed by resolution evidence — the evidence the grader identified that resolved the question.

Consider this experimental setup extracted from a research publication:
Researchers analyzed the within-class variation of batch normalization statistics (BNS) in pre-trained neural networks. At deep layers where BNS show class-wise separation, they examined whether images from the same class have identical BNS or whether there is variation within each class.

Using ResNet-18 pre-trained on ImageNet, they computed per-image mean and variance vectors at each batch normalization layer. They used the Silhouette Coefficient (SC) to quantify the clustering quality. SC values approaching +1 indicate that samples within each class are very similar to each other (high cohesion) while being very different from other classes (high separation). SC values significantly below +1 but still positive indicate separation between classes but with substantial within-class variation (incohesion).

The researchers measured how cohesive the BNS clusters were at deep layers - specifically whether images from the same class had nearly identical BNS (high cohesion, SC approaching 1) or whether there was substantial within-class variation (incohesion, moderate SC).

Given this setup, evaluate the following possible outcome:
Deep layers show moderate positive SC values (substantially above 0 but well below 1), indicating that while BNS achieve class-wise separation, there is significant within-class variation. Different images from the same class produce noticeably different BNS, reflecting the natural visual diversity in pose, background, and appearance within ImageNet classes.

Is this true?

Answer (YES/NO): NO